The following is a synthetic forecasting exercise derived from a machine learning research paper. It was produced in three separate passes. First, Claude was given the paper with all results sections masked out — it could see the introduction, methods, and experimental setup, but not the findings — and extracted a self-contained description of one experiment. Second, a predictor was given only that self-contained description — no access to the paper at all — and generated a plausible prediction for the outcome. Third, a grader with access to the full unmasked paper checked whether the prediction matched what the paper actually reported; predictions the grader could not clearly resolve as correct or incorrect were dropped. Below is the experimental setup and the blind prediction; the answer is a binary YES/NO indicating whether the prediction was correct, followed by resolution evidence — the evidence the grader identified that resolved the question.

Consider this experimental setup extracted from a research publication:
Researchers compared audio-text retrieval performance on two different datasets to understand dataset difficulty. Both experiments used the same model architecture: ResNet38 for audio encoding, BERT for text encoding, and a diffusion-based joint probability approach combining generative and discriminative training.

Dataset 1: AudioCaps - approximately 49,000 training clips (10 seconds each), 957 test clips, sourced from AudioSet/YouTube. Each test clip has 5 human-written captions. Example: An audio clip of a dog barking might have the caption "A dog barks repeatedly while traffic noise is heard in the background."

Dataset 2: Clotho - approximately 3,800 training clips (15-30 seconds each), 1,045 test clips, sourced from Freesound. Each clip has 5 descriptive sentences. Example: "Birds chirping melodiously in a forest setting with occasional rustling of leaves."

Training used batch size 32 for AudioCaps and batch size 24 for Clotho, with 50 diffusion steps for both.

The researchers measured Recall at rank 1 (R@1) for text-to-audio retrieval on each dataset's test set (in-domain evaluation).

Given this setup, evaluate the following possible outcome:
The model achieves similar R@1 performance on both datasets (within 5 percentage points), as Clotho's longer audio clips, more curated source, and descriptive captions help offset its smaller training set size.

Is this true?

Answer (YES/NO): NO